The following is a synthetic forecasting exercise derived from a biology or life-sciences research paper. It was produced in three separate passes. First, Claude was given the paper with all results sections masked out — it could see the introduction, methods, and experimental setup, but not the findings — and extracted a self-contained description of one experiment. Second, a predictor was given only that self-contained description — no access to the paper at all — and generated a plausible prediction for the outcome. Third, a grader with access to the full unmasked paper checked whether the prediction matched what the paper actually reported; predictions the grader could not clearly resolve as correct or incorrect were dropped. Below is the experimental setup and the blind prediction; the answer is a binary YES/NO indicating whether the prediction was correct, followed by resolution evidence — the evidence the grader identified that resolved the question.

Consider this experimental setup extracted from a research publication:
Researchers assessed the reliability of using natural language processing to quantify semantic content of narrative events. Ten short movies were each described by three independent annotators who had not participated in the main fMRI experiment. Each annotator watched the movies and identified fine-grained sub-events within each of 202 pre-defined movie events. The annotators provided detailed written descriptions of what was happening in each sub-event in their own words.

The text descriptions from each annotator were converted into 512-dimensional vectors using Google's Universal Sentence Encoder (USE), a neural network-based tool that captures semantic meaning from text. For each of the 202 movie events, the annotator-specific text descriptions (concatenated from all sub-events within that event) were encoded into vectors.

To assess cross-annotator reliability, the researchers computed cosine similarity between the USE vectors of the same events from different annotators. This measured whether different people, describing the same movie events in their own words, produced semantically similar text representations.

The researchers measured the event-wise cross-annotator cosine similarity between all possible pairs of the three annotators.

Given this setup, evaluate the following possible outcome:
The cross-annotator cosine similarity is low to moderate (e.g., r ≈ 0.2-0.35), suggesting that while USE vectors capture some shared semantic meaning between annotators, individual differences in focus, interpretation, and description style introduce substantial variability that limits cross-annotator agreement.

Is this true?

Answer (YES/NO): NO